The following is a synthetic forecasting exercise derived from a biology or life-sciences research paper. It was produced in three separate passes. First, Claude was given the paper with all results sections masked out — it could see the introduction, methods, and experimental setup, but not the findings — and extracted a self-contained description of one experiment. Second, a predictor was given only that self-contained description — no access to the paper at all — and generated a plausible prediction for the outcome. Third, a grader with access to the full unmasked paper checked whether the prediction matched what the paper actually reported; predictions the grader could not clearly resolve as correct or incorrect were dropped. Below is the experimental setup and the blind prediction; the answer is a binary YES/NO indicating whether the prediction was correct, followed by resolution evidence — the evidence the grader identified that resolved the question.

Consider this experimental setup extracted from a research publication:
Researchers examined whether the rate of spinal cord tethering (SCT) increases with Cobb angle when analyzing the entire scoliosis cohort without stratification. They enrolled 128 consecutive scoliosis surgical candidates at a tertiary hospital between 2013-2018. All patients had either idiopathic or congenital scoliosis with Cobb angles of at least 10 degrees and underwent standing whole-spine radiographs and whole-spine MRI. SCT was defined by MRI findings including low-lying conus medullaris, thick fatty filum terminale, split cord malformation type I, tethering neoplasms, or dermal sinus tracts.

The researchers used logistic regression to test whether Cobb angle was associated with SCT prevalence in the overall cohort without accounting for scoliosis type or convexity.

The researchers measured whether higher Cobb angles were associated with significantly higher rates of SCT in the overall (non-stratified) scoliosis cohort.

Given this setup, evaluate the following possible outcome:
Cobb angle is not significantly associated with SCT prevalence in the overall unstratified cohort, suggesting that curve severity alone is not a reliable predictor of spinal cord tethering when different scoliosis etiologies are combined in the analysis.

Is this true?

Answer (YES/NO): YES